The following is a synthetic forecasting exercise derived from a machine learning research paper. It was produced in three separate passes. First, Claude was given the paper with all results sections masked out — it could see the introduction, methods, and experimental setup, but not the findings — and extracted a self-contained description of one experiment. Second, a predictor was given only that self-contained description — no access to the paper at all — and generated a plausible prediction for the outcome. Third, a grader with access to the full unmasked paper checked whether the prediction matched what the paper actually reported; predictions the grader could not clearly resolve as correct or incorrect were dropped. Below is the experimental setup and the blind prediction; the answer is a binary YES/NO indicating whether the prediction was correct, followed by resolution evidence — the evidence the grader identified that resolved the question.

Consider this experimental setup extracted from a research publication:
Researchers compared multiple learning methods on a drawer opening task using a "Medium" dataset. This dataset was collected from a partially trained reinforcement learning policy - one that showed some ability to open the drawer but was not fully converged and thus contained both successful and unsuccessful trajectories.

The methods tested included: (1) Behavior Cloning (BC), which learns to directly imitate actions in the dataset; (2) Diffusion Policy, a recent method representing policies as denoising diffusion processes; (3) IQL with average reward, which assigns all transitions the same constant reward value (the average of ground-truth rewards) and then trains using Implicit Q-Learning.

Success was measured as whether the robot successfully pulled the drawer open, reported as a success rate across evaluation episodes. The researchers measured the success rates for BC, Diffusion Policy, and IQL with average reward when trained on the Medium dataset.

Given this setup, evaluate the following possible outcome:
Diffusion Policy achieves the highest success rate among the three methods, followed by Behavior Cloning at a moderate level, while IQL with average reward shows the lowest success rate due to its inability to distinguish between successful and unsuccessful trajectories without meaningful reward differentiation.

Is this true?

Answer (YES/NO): NO